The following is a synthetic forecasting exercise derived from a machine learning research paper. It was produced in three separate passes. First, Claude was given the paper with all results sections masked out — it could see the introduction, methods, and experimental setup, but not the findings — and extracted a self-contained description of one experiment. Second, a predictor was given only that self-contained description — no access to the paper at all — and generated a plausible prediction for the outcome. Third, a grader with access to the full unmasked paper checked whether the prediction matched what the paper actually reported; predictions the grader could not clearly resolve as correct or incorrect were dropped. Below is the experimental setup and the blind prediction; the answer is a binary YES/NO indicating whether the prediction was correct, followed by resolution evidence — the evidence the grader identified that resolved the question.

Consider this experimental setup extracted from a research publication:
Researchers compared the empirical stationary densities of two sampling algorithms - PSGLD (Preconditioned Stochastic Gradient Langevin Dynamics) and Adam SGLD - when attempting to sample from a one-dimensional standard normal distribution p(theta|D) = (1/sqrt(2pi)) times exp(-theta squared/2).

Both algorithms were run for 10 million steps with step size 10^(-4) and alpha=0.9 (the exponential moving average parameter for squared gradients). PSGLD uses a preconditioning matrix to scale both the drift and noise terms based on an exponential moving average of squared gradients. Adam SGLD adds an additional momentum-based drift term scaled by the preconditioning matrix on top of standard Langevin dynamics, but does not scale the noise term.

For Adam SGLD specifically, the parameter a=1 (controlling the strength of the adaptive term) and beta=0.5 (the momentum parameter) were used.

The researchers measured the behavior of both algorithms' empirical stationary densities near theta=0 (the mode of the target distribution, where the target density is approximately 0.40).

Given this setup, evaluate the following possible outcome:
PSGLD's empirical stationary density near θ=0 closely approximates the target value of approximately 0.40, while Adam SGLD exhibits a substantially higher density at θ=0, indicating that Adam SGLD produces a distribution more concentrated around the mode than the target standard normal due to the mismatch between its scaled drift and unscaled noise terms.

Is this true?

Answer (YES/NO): NO